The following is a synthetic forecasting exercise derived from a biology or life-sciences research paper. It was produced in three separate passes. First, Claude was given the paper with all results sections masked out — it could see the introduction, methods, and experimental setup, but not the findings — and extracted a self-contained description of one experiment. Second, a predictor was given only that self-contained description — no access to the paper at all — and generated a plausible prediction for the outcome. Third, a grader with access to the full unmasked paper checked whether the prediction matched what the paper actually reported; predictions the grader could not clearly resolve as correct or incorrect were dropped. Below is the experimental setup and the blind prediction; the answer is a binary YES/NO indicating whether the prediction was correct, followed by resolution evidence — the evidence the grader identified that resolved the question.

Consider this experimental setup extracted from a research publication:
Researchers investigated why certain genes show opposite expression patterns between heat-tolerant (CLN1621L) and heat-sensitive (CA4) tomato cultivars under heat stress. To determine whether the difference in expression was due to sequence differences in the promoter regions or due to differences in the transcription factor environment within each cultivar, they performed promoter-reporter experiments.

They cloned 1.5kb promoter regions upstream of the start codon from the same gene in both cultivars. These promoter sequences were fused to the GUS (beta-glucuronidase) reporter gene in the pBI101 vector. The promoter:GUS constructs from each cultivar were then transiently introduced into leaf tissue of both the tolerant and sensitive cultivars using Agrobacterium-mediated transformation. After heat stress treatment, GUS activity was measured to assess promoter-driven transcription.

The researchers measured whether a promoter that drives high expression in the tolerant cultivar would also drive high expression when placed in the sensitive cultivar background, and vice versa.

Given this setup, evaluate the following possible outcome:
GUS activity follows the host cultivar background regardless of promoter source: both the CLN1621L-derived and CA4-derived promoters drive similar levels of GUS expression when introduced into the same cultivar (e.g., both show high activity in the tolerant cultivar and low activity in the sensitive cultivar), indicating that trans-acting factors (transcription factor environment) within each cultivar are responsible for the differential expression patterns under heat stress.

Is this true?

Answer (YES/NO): NO